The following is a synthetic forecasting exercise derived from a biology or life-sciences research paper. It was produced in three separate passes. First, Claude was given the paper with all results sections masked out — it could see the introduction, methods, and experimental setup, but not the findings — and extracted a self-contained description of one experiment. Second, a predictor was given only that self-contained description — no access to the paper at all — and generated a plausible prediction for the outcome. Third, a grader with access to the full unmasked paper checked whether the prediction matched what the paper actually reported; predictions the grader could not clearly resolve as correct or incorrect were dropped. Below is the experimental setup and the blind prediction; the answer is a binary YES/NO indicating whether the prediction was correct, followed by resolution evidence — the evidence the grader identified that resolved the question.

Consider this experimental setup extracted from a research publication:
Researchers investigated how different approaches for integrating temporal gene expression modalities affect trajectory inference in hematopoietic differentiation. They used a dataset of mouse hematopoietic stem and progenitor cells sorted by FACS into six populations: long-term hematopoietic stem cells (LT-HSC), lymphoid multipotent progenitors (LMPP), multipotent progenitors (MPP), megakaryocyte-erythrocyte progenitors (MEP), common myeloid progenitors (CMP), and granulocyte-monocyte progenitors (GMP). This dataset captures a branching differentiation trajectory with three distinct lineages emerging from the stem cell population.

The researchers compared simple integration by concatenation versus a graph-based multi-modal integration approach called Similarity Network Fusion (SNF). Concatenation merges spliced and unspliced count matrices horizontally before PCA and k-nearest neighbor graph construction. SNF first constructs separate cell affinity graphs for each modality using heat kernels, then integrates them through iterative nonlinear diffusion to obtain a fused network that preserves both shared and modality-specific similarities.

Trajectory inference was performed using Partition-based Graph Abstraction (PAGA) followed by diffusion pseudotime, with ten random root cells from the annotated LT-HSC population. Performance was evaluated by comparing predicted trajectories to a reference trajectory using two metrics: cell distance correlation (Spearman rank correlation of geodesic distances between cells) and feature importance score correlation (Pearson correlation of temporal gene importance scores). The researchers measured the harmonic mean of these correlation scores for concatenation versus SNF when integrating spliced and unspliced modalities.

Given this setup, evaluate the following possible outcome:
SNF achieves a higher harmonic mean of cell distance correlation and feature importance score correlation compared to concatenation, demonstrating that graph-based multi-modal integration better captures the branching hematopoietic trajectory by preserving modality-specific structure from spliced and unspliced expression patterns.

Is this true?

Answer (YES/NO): YES